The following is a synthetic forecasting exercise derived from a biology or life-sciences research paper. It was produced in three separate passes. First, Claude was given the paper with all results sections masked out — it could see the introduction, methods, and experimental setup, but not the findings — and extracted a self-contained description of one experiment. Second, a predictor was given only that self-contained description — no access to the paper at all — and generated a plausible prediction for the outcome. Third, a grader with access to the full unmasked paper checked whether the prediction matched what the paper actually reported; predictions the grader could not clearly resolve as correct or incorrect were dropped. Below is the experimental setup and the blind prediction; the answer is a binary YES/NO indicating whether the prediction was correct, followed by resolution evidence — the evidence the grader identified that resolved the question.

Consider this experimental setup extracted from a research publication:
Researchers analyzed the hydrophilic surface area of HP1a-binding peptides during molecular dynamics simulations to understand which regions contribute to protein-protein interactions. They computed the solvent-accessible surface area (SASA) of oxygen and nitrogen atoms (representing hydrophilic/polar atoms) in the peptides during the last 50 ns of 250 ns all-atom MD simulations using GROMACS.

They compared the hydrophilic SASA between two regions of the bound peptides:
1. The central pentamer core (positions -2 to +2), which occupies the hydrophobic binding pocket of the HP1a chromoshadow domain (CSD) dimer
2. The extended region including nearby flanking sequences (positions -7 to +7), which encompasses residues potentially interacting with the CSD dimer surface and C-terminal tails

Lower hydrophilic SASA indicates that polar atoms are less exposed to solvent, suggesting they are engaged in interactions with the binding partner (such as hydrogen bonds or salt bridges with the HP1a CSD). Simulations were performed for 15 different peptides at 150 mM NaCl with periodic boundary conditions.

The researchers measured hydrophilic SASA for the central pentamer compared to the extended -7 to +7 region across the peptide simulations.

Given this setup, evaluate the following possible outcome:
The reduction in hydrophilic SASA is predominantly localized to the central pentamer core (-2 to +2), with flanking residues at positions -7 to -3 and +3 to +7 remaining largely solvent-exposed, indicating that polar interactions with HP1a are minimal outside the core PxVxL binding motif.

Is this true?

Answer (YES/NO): NO